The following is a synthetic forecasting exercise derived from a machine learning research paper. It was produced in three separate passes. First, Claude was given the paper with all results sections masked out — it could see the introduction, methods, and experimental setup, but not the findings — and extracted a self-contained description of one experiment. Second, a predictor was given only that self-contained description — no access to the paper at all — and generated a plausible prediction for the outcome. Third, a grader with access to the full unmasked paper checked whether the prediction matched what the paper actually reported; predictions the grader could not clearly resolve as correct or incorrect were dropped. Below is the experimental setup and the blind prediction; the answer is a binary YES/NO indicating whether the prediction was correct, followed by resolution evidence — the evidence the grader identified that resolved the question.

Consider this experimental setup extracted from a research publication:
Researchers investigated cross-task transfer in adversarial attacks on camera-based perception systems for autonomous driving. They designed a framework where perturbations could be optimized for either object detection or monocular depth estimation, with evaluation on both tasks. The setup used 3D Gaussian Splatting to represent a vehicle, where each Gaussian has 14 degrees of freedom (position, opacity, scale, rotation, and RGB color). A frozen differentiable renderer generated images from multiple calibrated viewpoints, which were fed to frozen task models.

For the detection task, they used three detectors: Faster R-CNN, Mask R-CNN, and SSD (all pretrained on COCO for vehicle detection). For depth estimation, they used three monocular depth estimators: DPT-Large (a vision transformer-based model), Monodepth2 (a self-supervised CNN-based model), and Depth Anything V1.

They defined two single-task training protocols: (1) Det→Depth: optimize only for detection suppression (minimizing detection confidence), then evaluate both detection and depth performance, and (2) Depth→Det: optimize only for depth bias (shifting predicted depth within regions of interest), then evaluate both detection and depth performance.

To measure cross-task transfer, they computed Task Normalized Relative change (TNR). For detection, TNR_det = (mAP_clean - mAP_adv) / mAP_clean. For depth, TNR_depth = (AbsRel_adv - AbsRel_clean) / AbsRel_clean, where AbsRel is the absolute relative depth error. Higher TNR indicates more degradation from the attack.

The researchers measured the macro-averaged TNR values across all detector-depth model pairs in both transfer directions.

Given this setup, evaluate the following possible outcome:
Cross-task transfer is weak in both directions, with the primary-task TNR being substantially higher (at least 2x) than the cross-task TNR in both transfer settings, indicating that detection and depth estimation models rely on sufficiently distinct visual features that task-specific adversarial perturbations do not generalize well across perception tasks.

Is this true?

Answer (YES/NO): NO